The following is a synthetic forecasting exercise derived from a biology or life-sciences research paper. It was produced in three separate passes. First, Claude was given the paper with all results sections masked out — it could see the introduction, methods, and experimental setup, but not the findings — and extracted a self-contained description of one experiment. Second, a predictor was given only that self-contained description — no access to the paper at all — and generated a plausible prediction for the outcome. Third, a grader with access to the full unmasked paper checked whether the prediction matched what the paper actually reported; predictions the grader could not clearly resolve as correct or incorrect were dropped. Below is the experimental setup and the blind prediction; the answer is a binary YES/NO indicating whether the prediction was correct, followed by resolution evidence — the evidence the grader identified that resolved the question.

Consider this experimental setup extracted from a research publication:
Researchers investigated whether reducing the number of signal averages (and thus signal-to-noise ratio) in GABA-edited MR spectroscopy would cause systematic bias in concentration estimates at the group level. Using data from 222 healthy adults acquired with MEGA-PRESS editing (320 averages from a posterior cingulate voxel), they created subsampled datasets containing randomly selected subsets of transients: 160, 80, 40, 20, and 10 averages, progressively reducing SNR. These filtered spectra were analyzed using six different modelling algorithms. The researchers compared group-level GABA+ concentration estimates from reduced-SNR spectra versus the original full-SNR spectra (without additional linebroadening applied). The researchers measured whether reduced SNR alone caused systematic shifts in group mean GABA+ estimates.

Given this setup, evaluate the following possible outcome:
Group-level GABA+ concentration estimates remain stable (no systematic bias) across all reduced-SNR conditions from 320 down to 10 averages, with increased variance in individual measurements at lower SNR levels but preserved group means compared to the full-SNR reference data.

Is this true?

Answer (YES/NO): NO